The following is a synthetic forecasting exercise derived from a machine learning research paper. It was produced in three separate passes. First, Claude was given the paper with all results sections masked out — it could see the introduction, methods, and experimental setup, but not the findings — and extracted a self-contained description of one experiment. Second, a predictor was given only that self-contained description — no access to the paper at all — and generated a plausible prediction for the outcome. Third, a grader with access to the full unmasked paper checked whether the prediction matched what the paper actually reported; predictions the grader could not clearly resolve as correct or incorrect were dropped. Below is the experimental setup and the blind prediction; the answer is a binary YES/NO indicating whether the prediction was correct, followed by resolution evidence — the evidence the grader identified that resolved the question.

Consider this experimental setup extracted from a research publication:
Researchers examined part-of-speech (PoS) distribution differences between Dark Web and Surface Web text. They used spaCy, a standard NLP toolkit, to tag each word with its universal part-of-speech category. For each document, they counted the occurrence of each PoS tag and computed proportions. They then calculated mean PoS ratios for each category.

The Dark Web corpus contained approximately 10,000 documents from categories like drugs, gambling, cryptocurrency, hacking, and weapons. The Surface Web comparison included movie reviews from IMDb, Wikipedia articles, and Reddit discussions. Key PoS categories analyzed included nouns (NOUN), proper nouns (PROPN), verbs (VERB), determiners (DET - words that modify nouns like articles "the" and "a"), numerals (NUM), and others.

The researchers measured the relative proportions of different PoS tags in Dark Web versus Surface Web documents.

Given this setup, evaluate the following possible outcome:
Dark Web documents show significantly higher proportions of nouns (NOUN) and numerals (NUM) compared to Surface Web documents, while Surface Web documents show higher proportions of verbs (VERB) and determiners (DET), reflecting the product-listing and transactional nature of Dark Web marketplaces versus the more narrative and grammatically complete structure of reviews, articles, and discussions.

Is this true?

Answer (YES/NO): NO